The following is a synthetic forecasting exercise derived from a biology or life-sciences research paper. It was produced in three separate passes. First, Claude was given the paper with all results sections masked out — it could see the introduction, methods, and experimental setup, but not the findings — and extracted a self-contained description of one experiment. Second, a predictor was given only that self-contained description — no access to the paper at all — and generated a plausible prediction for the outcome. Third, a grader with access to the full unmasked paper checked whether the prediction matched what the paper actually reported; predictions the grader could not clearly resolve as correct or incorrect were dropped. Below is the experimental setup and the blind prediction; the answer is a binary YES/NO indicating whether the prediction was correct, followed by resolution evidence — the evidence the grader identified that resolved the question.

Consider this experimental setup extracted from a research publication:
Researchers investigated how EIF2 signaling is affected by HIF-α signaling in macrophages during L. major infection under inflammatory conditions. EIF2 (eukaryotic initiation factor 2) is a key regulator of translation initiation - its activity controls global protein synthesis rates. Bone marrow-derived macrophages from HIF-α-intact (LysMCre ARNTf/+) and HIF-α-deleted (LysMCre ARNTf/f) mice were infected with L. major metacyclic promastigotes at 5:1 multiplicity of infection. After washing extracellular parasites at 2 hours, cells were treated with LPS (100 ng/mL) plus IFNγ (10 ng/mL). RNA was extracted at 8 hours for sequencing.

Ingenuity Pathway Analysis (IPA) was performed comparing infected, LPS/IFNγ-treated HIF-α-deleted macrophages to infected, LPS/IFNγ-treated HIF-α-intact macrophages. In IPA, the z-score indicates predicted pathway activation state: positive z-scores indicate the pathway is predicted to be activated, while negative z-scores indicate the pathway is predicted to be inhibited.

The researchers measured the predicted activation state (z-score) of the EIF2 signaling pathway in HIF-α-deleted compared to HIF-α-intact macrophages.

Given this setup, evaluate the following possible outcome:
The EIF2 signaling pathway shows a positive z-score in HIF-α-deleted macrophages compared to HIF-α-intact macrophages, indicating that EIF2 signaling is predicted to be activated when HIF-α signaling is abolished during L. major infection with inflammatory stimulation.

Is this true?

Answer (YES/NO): YES